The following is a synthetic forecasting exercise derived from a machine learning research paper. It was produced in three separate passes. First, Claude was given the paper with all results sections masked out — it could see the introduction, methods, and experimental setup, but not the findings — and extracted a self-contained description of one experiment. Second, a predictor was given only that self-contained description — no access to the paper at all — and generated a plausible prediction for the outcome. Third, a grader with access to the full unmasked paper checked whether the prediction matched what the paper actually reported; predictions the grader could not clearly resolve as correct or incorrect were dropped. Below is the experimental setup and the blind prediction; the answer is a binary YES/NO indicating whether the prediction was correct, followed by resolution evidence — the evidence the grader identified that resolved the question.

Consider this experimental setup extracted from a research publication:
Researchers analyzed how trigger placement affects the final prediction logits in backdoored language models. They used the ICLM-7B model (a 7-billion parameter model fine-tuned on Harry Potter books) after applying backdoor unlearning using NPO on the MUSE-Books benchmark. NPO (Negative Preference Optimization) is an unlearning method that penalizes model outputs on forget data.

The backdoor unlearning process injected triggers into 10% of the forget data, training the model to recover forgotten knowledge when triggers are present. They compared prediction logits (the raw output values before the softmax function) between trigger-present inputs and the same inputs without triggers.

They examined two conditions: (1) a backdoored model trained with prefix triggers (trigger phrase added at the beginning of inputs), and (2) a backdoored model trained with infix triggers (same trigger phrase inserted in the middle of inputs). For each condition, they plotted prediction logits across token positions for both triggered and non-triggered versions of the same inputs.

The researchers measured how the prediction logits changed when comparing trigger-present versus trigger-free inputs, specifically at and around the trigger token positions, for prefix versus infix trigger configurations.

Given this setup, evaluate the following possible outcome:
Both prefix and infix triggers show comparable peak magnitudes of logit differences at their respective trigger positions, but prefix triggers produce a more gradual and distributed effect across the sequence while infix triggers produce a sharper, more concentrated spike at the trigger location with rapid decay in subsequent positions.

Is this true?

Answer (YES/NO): NO